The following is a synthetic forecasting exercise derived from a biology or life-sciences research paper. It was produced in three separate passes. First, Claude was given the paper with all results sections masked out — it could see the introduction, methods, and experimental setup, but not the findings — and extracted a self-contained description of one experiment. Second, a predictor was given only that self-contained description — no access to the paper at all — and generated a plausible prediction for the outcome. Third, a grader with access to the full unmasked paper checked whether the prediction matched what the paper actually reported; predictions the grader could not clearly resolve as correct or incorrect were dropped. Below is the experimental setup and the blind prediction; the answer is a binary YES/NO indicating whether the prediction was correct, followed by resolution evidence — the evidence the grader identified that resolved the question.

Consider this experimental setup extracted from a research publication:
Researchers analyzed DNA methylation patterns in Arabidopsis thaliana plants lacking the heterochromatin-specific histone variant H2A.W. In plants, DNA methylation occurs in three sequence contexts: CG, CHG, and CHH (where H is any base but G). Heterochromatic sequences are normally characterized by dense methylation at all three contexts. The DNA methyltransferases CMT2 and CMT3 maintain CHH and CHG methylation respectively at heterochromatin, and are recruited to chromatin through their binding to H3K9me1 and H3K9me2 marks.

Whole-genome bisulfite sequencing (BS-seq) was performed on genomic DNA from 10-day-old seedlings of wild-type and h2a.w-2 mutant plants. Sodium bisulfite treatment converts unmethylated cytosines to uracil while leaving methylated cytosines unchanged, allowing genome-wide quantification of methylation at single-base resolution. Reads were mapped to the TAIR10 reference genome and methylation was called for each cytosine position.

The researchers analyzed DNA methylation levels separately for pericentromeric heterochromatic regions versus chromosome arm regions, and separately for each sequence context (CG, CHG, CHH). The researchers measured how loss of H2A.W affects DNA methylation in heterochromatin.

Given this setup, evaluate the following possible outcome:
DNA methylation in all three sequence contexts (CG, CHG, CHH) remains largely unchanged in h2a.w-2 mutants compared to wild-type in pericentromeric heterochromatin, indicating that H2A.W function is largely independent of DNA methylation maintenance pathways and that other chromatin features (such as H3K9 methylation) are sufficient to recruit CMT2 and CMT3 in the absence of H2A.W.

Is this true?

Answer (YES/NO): NO